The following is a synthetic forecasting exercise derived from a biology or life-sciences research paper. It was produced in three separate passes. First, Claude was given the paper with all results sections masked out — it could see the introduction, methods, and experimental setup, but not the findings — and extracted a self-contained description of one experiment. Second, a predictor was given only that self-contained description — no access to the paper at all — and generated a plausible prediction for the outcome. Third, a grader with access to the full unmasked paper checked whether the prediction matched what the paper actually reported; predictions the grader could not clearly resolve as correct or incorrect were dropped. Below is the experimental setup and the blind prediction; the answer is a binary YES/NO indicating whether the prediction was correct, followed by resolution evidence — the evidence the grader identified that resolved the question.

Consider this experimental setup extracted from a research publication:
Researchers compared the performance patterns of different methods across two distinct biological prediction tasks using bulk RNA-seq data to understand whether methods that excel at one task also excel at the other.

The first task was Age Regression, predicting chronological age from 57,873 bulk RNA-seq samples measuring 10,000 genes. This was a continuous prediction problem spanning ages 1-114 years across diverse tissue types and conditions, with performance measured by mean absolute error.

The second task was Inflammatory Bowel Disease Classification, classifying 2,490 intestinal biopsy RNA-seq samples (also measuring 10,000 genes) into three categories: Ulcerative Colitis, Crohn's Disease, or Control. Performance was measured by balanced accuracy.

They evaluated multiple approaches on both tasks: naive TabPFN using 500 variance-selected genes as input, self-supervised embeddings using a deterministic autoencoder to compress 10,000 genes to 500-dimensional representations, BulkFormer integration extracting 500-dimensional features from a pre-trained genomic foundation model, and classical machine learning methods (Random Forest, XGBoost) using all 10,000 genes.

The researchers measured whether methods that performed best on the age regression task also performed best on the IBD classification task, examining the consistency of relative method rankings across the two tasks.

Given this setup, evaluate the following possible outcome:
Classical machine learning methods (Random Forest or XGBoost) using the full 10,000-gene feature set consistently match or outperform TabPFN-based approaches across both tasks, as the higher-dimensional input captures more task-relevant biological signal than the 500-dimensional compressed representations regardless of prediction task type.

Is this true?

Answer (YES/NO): YES